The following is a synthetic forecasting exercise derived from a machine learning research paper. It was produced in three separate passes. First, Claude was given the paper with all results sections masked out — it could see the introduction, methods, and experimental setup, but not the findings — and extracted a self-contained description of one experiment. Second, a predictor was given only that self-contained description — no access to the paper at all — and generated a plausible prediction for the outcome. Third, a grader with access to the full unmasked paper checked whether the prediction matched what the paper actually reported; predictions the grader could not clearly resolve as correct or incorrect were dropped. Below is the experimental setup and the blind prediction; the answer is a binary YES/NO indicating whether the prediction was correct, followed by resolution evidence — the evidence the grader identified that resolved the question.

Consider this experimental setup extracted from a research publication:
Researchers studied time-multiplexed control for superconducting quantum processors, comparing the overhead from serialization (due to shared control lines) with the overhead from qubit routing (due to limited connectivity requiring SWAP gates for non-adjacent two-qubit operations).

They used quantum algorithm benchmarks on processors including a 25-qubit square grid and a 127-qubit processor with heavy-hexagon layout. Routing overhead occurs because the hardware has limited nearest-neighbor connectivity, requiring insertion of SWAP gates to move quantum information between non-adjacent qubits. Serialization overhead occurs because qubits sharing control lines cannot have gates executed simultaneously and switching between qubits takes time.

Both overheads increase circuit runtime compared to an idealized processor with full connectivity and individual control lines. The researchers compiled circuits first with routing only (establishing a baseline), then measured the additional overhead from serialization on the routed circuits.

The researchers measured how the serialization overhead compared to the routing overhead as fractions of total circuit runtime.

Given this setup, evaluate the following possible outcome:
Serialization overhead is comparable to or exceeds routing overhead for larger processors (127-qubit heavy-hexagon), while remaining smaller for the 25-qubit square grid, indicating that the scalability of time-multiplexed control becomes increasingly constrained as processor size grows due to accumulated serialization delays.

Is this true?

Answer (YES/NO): NO